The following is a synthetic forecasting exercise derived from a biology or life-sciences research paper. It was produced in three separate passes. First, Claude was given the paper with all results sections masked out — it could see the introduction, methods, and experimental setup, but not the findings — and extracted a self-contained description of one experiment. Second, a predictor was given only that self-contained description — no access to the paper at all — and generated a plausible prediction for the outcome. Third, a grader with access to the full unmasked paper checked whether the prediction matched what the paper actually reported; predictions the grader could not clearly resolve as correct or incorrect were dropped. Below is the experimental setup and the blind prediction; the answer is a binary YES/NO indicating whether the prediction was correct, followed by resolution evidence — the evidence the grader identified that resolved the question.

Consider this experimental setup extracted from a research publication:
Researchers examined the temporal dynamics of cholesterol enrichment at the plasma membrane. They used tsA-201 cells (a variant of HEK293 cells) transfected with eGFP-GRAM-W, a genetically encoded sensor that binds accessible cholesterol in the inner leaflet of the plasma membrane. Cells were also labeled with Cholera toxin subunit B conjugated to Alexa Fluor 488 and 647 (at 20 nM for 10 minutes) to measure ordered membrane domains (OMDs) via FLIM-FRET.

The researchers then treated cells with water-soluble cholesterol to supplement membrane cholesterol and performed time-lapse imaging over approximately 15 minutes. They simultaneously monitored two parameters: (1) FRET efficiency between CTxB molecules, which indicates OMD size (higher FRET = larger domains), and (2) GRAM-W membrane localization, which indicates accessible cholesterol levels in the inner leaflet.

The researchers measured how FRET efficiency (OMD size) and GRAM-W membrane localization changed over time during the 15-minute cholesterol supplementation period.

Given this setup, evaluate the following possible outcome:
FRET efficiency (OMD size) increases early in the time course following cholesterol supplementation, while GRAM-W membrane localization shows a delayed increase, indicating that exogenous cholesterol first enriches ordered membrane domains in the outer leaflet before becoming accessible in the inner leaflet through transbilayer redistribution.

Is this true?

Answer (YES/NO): NO